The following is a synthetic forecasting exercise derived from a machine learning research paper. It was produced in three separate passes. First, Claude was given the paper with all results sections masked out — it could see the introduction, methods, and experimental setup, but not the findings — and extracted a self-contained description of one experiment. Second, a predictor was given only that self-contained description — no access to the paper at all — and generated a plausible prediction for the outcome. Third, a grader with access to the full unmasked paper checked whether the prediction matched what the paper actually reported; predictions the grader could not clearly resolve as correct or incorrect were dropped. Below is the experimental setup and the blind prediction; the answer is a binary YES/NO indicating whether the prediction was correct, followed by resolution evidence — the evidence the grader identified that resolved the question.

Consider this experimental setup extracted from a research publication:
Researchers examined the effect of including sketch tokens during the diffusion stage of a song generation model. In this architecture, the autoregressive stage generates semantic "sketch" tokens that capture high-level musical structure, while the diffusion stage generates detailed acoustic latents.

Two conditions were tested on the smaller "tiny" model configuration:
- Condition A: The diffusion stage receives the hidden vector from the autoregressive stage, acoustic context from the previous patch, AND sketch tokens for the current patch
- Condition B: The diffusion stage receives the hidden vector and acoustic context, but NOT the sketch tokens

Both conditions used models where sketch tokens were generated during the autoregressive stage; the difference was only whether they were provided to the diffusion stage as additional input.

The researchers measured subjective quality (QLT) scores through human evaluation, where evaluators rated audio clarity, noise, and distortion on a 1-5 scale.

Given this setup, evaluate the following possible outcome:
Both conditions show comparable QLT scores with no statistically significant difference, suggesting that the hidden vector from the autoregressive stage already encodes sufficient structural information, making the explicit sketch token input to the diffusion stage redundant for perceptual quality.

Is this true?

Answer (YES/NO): NO